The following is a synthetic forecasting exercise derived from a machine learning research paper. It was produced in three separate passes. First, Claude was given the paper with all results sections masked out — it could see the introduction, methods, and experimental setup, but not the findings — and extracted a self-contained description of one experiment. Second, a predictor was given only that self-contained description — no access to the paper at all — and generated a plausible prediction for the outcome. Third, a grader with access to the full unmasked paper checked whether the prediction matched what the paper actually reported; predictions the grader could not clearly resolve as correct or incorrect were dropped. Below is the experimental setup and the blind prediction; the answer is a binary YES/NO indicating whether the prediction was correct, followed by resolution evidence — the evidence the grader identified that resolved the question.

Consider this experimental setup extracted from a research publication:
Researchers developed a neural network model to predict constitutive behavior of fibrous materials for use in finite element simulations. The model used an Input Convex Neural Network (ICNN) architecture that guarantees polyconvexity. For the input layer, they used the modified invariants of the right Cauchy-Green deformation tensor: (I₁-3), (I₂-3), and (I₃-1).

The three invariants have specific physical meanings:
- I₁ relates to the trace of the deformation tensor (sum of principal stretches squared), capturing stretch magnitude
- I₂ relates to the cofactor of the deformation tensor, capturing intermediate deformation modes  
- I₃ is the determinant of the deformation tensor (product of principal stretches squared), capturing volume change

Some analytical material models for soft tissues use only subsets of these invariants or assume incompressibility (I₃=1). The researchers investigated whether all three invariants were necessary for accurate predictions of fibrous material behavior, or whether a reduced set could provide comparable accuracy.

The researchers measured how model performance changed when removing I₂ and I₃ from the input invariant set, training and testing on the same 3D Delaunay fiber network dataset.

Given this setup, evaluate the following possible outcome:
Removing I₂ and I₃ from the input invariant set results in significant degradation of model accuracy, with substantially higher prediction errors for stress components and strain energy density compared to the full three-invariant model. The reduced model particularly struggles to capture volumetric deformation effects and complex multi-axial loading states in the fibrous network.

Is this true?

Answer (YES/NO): NO